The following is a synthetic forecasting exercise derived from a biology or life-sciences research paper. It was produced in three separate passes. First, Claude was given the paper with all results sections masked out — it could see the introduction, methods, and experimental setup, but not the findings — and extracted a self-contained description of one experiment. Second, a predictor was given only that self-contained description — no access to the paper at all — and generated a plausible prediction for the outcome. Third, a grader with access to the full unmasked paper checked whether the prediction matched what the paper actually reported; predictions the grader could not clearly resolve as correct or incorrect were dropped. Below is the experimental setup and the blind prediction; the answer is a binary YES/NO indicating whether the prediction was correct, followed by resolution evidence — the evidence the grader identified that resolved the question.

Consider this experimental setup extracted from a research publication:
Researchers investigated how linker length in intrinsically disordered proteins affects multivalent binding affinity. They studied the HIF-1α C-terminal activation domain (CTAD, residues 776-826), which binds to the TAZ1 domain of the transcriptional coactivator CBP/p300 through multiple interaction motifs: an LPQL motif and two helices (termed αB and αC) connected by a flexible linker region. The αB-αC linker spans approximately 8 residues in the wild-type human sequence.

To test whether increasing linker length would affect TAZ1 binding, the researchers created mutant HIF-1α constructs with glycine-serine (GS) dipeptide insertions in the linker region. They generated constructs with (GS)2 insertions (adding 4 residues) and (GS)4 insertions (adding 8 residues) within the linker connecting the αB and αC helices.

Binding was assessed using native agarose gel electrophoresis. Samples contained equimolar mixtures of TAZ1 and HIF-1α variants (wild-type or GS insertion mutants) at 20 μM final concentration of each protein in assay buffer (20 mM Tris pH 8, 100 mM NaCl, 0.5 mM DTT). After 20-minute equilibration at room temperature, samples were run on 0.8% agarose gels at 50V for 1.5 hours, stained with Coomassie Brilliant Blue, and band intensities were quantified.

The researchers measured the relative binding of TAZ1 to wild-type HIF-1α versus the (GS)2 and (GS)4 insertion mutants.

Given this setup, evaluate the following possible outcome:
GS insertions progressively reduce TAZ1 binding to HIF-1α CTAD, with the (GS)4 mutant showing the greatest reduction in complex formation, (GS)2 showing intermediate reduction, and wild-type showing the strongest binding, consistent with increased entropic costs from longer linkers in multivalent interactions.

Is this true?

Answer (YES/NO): YES